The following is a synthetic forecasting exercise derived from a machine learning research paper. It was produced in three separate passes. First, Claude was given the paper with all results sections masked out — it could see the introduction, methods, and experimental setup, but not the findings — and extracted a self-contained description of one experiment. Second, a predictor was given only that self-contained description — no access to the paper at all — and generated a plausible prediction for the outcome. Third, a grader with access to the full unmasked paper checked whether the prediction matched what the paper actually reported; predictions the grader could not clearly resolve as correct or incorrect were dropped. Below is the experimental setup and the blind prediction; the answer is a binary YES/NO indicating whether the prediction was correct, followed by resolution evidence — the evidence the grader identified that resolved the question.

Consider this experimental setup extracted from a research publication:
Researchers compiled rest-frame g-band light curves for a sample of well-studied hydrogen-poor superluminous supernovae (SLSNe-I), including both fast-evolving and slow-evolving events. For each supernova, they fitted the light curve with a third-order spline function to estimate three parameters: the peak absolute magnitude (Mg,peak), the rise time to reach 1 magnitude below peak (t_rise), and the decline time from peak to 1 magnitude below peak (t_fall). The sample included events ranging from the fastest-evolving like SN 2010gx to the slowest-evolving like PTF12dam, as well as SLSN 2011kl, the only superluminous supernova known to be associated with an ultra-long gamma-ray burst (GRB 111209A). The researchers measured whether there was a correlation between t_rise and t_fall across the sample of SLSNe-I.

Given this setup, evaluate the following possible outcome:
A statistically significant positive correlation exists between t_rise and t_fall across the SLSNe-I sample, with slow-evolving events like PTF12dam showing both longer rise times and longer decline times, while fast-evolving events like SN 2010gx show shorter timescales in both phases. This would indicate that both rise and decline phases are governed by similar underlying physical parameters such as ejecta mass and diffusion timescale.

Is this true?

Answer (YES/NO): YES